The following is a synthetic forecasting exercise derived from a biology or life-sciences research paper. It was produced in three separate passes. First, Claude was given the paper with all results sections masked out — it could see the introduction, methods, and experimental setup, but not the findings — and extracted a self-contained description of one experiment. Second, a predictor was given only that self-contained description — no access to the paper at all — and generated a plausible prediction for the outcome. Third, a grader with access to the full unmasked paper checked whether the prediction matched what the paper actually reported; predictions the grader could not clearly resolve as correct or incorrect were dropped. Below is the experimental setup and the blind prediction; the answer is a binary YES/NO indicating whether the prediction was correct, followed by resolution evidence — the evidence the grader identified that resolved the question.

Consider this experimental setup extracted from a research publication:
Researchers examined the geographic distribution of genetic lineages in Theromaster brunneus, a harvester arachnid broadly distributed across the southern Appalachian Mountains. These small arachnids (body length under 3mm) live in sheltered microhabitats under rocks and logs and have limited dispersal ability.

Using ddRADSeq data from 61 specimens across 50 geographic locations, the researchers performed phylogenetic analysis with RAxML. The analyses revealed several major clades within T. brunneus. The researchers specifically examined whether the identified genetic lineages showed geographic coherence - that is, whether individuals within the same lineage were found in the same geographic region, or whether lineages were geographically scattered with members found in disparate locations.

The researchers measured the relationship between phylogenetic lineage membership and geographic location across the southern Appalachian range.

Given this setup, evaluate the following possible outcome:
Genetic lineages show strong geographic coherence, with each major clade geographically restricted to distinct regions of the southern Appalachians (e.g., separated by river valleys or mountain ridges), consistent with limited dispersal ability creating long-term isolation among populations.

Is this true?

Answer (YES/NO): YES